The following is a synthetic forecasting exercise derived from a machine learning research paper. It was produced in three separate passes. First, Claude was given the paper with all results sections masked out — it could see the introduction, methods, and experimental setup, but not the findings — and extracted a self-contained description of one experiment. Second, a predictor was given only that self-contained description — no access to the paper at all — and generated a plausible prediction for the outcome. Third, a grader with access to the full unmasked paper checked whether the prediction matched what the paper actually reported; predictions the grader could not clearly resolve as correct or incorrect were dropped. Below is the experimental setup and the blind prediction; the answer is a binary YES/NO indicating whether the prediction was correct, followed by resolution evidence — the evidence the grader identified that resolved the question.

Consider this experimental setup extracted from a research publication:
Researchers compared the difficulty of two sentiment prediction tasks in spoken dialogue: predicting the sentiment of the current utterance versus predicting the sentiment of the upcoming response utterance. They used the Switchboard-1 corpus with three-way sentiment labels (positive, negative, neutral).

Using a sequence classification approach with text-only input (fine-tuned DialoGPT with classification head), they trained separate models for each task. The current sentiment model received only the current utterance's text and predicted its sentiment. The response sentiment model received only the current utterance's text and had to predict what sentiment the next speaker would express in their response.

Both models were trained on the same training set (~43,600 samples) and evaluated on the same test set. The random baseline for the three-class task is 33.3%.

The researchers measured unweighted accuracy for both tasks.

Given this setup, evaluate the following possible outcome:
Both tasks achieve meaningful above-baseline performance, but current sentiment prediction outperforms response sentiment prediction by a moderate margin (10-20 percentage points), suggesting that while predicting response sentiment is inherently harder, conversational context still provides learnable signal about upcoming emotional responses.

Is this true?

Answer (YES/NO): NO